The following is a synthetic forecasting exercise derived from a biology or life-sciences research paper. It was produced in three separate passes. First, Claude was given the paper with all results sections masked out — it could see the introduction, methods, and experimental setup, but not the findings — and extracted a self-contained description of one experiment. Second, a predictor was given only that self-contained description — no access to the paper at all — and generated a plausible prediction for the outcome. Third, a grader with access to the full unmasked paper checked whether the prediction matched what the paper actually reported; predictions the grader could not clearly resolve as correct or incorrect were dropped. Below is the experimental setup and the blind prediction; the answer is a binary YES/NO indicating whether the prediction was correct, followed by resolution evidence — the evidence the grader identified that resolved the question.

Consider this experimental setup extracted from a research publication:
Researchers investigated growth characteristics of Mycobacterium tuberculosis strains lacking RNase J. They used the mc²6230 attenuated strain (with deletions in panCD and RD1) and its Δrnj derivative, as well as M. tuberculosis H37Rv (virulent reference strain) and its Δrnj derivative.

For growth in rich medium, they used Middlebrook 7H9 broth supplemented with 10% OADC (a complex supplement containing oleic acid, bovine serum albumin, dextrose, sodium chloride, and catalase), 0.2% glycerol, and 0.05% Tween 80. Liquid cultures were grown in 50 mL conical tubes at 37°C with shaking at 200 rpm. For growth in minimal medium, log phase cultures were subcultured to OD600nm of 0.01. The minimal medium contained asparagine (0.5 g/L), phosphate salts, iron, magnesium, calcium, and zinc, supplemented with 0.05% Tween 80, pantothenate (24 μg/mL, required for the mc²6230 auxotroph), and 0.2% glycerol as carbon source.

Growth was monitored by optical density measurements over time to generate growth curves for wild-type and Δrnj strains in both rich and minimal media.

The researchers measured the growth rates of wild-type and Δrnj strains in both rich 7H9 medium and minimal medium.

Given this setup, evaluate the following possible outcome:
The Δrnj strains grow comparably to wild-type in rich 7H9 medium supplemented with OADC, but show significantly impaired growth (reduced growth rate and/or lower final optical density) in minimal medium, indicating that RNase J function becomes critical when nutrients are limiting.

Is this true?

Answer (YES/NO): NO